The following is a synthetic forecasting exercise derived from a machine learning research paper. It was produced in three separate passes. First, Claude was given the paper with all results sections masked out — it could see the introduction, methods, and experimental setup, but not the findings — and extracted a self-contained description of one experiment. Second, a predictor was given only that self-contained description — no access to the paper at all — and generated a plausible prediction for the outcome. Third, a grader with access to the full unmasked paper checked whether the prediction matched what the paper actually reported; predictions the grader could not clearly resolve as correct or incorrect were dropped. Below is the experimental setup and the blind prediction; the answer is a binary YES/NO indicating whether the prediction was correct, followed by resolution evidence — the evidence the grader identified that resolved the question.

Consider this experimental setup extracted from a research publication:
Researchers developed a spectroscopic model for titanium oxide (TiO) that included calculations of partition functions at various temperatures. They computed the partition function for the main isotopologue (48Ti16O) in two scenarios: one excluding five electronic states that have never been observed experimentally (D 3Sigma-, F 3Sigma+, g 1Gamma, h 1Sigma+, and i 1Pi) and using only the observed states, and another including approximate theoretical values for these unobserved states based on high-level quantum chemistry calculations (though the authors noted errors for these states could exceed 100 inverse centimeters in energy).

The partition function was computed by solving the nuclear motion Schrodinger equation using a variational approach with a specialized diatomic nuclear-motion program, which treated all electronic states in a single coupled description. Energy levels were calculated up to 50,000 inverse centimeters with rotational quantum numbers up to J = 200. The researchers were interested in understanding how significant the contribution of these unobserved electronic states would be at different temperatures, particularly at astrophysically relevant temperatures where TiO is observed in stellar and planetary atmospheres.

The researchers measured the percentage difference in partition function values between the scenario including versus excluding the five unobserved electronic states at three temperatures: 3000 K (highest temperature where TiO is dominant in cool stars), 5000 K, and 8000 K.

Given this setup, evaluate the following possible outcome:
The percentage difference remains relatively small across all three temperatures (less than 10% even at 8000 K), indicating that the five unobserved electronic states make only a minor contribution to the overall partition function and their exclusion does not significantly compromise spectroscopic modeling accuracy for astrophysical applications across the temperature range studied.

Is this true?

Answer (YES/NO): YES